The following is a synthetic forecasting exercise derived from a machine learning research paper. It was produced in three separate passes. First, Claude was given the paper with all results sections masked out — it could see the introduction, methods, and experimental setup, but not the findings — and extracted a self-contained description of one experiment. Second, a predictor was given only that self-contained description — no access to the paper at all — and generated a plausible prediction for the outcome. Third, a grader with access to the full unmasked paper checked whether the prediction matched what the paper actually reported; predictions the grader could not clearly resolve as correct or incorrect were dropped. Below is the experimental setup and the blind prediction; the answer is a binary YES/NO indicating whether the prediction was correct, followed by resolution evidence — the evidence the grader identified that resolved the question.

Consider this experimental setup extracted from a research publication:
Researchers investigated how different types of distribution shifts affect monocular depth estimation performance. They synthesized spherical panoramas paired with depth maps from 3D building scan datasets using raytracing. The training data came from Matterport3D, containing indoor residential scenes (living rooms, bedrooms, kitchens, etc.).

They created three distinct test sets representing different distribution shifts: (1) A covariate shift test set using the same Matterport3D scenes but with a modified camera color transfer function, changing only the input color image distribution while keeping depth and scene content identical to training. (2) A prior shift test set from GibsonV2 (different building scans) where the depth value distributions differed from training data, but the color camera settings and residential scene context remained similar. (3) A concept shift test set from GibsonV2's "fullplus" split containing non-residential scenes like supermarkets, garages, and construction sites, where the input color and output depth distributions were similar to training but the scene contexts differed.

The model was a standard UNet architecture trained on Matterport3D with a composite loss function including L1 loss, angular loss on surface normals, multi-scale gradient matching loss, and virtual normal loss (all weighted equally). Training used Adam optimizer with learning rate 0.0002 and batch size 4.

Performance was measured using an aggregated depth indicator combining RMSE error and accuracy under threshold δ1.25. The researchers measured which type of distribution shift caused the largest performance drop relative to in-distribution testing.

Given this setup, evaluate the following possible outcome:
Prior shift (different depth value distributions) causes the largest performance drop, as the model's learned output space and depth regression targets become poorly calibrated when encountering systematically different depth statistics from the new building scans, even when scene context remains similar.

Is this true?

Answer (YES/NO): NO